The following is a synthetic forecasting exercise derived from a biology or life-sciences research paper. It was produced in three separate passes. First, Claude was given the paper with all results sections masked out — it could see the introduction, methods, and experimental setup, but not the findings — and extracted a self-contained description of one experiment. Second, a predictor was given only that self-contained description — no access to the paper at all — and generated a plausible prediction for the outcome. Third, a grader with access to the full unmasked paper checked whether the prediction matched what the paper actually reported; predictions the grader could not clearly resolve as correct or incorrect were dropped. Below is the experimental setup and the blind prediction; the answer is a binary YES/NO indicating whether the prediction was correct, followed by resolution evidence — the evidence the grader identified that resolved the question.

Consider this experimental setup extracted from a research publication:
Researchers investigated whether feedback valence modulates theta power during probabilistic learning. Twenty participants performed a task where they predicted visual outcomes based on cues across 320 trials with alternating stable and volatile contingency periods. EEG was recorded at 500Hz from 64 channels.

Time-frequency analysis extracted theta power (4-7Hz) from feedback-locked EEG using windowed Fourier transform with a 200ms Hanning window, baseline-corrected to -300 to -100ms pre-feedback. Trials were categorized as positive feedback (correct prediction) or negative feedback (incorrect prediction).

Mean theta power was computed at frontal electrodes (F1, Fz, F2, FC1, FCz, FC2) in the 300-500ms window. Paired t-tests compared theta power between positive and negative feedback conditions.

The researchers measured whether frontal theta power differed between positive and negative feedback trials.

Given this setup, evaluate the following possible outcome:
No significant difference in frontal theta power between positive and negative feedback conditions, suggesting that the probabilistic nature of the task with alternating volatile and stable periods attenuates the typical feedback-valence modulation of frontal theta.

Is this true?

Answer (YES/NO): NO